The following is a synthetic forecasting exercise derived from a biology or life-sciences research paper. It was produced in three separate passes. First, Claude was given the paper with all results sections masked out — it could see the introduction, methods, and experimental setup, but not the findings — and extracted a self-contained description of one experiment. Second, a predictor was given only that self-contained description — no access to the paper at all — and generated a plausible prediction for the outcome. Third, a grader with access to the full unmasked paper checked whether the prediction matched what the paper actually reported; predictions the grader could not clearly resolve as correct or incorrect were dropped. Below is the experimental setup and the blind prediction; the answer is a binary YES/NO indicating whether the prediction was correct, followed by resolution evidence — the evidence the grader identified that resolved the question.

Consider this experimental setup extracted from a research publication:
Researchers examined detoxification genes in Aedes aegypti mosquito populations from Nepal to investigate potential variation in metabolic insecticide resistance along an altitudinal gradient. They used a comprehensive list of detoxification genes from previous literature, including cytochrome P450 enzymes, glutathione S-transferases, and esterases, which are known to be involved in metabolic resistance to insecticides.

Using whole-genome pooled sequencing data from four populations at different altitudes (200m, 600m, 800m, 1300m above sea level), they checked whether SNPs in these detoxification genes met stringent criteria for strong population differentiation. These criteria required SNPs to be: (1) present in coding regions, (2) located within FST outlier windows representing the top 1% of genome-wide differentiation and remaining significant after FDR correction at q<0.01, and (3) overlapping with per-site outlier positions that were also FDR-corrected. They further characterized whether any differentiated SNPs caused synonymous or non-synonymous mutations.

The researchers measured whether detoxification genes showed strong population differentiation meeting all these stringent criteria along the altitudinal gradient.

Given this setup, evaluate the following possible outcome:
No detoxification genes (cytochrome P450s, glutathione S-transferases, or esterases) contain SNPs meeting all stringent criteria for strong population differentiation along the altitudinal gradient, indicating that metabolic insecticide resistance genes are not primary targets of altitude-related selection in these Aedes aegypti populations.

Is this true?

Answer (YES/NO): NO